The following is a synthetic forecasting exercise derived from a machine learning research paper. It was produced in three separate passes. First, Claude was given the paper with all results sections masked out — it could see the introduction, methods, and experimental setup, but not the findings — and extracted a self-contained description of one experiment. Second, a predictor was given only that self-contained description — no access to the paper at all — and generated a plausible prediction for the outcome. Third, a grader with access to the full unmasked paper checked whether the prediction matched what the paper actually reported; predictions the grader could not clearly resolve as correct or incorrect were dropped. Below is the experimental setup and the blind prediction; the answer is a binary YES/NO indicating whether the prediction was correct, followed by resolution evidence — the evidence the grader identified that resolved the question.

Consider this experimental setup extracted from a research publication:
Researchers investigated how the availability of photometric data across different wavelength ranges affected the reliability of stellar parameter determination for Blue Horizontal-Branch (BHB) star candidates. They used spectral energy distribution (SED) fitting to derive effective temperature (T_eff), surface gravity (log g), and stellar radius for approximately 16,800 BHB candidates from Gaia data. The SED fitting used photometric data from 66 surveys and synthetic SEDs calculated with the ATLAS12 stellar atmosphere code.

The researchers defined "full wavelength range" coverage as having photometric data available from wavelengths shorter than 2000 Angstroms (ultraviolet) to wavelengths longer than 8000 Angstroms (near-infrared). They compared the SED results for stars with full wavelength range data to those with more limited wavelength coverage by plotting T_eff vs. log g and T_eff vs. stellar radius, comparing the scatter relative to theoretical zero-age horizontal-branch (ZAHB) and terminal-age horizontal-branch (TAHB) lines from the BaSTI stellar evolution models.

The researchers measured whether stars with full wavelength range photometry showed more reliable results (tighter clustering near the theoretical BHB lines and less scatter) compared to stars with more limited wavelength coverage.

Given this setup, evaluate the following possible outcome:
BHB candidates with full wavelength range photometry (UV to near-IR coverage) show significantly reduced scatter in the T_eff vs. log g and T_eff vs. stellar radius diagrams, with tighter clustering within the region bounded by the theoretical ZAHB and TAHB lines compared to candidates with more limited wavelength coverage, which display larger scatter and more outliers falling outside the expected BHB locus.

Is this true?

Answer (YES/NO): YES